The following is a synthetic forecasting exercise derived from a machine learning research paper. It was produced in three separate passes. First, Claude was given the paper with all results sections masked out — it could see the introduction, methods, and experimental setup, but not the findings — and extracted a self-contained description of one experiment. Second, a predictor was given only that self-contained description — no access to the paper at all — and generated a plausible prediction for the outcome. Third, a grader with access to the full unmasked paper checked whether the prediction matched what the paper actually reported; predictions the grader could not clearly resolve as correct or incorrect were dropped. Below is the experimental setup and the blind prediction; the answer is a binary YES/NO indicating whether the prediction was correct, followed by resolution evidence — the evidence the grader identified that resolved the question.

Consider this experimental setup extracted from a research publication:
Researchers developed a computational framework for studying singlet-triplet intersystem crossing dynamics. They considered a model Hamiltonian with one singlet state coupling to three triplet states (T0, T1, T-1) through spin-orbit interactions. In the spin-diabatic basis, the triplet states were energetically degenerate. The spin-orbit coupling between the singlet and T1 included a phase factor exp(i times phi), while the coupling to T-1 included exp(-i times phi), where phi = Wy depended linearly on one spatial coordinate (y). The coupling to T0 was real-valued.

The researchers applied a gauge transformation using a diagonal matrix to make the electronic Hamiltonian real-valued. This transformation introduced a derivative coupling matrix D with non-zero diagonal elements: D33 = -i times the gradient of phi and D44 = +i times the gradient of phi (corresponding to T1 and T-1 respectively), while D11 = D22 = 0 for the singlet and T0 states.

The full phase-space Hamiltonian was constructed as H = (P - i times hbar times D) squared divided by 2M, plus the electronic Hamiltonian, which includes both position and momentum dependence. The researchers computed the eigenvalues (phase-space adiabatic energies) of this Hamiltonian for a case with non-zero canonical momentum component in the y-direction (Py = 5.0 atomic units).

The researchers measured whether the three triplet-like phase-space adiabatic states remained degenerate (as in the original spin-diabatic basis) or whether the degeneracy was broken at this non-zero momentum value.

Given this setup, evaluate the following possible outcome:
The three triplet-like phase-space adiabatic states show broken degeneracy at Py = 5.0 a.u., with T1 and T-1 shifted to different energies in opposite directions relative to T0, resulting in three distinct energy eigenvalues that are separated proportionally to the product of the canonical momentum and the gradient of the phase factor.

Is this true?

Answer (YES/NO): YES